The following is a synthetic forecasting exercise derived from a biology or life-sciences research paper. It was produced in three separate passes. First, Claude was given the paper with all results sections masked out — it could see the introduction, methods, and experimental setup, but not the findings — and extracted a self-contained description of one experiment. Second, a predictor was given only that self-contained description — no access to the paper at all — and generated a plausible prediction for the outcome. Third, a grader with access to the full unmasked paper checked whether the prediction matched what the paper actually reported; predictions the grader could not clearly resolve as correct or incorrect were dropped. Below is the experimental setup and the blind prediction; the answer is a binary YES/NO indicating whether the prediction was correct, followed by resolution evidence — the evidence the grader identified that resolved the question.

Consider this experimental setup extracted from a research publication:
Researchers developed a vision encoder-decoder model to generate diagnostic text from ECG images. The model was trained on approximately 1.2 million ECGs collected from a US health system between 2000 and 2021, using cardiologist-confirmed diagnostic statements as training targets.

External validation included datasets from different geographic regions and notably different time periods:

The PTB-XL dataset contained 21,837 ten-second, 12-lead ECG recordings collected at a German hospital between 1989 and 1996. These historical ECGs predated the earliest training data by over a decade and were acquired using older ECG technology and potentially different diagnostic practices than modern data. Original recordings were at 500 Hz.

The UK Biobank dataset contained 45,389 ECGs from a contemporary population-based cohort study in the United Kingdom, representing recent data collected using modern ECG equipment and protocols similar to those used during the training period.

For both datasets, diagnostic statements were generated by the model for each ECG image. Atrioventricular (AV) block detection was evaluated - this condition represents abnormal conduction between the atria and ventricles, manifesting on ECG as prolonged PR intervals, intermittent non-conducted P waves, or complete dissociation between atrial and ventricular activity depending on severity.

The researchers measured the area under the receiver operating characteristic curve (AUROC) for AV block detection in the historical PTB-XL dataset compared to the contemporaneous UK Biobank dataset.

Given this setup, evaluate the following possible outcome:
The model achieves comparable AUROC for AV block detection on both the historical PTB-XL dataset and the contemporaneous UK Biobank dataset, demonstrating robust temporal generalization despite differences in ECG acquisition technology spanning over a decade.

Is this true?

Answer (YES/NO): NO